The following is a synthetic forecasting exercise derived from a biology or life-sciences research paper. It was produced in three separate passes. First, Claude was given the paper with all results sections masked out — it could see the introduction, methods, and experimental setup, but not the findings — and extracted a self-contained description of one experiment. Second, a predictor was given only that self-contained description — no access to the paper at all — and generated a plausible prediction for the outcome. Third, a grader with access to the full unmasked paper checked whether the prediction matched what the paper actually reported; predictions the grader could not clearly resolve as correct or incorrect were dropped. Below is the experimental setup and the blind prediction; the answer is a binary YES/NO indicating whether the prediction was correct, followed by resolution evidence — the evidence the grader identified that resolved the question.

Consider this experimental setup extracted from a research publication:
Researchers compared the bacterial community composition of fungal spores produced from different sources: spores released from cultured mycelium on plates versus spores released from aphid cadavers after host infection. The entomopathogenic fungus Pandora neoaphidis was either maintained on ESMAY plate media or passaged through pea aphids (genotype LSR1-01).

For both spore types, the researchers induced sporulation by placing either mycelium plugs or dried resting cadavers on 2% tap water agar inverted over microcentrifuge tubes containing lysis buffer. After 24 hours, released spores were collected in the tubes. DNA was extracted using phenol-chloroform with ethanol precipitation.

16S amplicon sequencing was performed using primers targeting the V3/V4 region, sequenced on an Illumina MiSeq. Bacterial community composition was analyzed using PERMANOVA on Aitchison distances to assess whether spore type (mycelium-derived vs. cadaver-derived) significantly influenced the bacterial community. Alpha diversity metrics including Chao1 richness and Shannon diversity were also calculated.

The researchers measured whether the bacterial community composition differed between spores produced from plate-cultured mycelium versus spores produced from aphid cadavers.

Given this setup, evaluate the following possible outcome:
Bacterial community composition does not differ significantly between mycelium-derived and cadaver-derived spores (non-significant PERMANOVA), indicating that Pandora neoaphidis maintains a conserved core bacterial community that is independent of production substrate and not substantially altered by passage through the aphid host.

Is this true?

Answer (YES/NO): NO